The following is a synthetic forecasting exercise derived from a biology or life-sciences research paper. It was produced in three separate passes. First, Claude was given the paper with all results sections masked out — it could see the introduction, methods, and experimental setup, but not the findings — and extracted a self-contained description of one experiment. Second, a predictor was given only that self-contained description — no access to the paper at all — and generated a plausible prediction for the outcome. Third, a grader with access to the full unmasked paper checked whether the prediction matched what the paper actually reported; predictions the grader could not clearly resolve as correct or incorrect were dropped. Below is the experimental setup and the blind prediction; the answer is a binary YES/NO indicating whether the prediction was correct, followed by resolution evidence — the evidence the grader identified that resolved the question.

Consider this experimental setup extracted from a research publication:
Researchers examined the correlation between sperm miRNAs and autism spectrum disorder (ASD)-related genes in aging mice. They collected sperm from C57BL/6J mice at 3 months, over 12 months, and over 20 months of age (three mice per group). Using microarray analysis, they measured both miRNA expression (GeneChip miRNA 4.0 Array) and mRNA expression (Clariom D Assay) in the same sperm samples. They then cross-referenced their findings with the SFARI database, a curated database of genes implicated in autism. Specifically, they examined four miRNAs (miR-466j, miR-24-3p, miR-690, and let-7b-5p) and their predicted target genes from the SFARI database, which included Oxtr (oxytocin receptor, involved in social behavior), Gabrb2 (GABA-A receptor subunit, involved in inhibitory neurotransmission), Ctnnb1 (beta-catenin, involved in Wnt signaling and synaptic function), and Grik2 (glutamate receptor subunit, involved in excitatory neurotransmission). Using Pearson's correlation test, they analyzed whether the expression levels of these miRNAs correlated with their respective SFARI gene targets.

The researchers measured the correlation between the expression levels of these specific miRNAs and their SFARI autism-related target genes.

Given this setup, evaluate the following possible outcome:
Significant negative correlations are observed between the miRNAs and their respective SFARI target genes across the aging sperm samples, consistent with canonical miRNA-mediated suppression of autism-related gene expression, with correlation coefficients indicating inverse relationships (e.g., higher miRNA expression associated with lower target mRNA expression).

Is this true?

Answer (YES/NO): NO